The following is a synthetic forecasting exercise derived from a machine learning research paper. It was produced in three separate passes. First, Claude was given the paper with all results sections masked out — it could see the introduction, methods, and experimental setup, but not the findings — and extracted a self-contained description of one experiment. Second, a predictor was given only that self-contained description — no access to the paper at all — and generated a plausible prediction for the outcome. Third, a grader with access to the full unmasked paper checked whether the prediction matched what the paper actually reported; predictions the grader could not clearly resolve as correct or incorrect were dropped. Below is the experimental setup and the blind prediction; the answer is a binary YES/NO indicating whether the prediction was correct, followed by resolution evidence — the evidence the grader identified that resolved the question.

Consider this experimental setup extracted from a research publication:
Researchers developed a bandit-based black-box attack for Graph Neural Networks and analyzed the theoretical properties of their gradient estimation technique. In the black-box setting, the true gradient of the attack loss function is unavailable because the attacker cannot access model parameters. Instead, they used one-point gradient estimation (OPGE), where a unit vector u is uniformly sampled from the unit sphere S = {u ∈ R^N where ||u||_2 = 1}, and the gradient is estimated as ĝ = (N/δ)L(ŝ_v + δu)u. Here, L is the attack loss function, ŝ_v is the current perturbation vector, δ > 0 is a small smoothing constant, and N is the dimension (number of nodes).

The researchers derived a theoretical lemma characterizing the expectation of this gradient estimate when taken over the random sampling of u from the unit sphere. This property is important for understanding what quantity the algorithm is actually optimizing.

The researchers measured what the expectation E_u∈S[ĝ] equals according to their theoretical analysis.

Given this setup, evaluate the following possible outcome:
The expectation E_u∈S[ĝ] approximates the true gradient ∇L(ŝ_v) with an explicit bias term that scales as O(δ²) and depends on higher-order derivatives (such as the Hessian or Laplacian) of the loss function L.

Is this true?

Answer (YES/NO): NO